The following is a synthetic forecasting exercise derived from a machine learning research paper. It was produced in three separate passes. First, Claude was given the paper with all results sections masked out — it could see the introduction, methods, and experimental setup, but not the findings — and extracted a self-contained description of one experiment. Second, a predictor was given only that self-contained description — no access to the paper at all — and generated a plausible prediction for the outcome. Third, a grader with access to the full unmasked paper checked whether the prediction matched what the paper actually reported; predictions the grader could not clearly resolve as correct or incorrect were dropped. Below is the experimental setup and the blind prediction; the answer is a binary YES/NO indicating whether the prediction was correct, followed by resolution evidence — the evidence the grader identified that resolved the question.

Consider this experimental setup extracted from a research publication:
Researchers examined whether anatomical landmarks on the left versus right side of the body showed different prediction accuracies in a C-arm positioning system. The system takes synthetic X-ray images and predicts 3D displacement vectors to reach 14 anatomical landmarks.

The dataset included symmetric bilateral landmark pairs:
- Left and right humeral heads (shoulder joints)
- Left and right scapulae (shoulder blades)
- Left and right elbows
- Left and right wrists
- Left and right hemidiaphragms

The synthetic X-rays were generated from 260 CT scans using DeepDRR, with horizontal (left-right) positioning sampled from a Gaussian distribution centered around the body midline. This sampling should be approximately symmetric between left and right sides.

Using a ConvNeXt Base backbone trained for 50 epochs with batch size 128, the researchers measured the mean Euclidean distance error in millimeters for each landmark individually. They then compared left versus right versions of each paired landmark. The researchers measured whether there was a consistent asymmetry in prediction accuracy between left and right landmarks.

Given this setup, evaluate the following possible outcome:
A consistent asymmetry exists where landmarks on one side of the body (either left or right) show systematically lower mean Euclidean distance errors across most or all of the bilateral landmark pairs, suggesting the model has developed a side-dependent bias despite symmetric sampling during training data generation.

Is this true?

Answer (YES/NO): YES